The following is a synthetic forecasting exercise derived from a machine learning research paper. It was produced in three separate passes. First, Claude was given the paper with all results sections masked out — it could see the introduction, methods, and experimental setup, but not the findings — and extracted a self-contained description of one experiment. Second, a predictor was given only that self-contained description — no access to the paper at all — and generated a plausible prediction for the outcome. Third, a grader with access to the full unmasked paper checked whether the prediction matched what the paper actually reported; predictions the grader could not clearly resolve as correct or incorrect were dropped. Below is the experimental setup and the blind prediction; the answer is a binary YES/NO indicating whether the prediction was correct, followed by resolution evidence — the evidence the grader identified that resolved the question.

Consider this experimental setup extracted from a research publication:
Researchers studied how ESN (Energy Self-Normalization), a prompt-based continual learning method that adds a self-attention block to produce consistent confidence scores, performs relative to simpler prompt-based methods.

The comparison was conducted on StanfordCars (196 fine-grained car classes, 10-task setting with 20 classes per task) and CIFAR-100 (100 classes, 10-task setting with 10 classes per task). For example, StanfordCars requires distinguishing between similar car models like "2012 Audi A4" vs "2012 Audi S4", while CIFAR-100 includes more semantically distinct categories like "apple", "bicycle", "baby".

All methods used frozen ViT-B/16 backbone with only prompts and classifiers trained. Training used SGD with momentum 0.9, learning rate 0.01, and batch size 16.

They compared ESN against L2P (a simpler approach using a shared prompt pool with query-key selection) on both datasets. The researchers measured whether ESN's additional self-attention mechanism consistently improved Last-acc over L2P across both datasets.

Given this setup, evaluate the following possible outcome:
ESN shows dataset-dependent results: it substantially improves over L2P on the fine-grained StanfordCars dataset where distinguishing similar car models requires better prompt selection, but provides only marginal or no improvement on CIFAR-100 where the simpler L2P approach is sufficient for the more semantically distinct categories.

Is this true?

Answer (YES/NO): NO